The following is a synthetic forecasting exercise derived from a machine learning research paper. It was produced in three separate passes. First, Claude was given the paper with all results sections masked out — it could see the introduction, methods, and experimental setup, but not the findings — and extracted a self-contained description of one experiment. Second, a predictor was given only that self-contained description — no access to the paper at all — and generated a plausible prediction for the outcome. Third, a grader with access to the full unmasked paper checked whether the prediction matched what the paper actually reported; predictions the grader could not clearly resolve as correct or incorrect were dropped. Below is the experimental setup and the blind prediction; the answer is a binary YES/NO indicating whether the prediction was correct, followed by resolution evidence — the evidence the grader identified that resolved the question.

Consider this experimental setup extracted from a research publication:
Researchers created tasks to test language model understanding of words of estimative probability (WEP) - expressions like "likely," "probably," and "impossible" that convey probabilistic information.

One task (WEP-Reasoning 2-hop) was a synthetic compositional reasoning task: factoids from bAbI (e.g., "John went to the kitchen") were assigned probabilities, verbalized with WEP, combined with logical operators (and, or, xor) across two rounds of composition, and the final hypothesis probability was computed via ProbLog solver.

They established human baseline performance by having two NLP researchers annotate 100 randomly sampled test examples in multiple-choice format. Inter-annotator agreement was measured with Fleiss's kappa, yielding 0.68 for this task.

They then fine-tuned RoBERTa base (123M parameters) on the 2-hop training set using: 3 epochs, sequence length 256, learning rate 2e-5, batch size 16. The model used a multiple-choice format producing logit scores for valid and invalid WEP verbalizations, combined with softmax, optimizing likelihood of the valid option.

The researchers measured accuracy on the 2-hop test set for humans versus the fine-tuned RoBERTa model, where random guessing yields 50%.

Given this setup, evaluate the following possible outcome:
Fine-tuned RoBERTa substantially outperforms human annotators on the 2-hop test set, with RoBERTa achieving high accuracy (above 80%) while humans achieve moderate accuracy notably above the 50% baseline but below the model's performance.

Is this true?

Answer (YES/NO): NO